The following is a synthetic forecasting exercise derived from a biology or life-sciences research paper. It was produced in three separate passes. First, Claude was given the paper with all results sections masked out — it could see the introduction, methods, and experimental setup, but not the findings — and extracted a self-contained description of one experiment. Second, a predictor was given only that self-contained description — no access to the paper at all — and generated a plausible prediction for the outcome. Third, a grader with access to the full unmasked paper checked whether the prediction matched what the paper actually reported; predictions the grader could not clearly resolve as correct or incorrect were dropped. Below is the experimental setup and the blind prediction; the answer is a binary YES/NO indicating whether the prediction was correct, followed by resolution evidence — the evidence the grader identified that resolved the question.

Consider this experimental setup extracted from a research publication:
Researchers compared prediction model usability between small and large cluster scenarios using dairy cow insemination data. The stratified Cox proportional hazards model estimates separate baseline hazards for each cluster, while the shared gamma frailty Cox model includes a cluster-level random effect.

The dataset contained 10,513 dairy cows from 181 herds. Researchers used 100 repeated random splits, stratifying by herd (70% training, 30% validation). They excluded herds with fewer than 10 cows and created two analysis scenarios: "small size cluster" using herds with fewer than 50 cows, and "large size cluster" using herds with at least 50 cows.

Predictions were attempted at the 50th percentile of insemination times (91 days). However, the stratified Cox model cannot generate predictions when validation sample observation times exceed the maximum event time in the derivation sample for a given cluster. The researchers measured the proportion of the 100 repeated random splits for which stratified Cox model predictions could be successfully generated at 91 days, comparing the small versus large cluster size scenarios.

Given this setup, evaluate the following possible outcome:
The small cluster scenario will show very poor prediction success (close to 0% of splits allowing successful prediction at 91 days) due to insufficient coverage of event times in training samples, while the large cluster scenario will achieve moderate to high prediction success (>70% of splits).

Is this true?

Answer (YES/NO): NO